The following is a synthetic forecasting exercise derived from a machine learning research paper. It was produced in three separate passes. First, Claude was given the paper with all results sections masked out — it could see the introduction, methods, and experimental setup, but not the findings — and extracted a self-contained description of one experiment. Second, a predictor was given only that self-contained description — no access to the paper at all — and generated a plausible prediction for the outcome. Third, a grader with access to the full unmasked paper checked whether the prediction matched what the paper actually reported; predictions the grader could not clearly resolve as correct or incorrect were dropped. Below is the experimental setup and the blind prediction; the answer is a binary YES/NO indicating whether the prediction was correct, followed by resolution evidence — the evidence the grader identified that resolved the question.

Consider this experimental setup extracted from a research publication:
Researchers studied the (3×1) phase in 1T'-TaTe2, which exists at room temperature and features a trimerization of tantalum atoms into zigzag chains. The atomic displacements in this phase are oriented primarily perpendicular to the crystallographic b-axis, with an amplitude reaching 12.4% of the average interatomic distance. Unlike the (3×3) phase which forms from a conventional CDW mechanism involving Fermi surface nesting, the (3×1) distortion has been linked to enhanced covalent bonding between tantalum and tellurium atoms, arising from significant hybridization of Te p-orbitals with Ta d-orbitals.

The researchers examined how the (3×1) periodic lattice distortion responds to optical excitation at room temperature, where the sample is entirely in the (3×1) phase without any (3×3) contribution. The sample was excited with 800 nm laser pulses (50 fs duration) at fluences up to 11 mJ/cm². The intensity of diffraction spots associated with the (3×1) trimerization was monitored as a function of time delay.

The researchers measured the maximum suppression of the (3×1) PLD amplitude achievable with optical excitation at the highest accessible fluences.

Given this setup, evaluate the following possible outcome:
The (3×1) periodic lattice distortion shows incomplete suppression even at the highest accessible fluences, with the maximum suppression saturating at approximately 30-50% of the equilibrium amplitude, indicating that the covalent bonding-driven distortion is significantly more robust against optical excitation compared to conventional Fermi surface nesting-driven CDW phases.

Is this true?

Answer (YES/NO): NO